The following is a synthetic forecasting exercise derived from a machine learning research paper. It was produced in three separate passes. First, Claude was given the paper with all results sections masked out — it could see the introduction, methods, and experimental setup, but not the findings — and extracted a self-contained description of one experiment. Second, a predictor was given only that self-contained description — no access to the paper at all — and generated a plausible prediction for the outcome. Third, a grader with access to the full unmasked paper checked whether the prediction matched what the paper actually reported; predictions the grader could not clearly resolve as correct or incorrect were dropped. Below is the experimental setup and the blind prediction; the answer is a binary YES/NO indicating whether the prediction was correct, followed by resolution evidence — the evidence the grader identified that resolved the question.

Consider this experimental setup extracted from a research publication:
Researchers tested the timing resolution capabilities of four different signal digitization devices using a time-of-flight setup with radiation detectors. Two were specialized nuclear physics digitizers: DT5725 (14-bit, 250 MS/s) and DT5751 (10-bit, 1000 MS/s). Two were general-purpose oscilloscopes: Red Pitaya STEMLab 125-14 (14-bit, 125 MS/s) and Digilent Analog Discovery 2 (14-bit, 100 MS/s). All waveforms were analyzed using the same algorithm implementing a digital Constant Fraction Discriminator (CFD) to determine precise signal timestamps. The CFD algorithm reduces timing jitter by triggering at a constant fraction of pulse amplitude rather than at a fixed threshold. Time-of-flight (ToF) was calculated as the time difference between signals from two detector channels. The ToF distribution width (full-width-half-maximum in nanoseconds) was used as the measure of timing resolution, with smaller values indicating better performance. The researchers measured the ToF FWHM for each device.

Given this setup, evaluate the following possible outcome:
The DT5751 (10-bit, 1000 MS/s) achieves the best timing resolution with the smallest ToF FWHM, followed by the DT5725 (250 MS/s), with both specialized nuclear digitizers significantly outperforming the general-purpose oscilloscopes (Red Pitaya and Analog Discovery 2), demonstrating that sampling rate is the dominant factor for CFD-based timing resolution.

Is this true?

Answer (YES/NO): NO